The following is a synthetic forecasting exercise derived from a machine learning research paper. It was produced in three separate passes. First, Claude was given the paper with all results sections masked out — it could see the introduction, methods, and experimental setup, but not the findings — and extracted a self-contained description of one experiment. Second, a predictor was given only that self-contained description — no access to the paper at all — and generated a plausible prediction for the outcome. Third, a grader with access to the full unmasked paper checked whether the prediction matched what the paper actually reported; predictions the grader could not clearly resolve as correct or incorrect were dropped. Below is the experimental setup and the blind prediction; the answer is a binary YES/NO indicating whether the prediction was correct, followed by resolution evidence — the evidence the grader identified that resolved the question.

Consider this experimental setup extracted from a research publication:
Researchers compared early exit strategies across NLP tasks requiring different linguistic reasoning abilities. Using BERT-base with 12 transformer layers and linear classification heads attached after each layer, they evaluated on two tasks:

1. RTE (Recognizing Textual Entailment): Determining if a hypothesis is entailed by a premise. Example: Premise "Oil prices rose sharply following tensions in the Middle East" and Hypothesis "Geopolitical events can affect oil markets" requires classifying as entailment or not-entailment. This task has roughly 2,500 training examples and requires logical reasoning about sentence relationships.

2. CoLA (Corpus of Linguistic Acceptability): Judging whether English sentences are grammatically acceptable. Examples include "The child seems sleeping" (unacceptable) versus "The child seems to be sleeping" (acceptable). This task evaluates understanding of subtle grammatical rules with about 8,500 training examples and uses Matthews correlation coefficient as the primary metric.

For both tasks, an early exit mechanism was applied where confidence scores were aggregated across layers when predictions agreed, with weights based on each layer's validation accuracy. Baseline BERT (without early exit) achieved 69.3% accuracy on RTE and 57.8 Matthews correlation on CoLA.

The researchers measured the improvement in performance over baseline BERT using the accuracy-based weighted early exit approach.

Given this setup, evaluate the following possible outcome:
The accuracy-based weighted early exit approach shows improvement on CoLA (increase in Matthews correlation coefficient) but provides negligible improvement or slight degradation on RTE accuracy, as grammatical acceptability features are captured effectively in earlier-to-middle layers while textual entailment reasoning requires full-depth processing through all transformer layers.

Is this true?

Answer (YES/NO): NO